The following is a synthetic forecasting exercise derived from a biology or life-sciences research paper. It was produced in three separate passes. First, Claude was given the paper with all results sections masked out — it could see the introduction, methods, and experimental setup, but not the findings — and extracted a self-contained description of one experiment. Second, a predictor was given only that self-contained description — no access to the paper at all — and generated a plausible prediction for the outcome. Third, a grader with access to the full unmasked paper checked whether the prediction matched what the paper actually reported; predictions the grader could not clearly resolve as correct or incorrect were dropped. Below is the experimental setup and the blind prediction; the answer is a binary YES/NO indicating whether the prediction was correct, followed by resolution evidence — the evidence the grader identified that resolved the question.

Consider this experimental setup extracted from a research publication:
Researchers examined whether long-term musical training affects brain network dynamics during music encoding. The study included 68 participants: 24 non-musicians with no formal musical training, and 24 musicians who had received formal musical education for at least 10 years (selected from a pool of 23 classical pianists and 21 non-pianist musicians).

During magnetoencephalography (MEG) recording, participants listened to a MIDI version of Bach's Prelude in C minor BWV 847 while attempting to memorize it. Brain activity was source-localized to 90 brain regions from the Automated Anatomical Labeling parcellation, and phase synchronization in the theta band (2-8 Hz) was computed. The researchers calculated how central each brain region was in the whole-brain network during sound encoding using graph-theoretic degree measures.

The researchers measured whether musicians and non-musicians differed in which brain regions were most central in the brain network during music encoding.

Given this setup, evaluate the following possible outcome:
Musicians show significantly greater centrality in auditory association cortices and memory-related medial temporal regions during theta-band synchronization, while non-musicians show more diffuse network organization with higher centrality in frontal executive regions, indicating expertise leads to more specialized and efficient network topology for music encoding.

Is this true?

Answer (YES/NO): NO